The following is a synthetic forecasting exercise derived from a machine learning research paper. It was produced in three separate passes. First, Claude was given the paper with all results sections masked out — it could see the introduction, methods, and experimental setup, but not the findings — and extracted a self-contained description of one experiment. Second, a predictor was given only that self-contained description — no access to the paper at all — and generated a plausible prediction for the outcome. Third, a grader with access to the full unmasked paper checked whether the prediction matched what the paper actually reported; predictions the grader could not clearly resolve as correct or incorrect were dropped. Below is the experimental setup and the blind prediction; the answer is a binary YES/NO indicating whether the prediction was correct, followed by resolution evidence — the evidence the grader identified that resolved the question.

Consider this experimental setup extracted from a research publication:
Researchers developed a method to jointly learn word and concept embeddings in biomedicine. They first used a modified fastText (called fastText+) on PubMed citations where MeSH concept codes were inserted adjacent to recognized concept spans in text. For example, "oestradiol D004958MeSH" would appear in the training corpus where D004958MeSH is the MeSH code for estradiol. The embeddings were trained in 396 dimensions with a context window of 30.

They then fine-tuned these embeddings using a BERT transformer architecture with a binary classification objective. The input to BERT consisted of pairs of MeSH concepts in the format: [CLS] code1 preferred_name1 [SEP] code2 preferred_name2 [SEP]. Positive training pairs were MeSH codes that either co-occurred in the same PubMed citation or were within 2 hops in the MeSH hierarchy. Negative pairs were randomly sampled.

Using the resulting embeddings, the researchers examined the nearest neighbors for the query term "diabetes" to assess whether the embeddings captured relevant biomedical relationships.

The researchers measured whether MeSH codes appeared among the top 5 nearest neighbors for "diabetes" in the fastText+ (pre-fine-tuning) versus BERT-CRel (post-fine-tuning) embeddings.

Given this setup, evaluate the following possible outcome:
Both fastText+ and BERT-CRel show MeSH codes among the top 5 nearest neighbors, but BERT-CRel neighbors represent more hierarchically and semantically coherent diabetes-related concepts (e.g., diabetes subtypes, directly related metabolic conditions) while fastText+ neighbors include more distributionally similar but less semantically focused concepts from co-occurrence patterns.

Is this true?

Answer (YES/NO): NO